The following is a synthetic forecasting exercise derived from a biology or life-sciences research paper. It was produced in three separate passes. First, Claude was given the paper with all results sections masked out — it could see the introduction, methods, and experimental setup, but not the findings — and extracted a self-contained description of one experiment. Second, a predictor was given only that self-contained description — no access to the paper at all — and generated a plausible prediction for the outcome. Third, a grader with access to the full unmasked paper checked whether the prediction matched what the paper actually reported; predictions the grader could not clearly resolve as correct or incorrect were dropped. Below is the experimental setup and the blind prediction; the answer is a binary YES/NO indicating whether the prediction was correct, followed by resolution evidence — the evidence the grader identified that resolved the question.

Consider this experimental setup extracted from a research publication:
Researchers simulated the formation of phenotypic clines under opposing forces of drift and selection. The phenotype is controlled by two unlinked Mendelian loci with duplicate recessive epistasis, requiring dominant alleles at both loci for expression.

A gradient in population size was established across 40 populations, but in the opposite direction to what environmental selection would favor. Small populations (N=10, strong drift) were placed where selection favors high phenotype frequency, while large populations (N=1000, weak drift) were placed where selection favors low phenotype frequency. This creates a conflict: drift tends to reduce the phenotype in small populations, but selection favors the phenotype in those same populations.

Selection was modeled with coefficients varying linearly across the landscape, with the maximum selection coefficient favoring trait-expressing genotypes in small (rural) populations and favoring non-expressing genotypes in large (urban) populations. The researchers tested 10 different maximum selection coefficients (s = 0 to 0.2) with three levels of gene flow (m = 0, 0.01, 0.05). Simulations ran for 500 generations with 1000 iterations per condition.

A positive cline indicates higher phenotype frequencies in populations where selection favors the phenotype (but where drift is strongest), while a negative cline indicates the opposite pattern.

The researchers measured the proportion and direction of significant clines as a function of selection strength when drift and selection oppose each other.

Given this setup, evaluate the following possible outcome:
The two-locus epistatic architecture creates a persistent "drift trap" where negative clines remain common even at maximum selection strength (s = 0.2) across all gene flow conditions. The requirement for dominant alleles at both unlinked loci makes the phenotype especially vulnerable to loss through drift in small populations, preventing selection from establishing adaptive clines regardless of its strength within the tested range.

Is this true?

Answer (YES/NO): NO